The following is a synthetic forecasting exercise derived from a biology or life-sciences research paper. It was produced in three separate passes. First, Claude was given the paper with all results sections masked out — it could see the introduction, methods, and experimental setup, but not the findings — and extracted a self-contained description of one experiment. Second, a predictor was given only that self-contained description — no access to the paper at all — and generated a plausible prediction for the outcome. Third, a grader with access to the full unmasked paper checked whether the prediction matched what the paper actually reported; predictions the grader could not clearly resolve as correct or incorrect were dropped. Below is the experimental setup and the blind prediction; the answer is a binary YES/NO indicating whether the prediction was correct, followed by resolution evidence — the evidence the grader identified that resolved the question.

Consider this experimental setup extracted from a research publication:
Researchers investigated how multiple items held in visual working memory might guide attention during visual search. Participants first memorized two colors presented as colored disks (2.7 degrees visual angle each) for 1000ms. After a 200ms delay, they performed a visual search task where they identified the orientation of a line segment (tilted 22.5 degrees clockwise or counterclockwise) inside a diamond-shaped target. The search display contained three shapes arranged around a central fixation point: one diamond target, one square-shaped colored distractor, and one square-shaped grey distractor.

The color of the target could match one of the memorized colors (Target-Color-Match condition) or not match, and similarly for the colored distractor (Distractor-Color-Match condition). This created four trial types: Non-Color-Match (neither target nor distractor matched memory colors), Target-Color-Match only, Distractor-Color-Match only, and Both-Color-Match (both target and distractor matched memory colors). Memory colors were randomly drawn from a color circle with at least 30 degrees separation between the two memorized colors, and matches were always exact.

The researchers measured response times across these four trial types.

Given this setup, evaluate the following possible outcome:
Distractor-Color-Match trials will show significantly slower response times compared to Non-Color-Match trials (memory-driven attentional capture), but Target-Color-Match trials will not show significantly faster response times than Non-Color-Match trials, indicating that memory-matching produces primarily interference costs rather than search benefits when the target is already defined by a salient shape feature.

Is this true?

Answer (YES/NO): NO